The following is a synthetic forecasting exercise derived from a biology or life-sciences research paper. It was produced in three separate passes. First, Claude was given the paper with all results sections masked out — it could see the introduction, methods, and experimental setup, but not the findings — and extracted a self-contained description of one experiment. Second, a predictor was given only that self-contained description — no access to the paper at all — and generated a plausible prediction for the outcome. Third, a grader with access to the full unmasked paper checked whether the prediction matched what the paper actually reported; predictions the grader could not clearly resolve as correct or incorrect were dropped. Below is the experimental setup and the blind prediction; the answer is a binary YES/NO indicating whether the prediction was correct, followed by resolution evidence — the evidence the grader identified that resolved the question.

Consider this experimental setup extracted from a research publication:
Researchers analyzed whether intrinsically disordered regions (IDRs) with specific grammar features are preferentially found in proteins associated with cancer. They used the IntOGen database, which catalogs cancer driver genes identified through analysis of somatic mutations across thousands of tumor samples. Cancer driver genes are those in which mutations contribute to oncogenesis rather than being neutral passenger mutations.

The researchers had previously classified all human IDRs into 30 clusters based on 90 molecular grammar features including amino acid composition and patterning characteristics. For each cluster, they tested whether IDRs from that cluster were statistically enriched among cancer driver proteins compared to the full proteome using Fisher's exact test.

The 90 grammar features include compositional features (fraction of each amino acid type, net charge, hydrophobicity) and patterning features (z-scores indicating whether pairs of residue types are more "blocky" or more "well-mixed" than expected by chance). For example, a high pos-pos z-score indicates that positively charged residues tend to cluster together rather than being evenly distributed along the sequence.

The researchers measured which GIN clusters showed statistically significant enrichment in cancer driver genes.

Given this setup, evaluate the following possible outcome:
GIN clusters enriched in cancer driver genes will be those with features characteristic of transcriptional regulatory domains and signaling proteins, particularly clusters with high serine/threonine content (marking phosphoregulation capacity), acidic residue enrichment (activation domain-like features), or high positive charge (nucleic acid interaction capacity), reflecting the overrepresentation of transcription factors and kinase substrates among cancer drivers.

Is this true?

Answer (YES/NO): NO